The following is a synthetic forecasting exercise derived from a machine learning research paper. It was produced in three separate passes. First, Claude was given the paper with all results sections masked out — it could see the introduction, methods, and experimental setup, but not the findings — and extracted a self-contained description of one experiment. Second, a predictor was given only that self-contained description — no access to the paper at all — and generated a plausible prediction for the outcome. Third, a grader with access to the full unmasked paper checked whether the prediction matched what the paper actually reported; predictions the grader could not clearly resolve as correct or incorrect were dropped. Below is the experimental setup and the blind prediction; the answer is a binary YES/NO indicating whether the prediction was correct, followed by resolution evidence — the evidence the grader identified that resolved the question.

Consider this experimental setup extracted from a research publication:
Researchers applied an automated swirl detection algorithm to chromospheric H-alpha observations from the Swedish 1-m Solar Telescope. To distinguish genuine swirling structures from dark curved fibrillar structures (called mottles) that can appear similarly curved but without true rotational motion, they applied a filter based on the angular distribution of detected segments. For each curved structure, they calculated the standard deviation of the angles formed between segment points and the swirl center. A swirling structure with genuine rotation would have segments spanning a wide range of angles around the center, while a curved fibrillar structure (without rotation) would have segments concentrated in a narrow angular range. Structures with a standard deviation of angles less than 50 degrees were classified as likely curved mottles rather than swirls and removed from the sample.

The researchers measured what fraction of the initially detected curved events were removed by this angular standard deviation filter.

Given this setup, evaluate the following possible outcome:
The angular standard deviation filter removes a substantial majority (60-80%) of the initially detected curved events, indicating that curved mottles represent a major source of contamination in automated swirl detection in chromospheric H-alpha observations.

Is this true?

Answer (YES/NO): NO